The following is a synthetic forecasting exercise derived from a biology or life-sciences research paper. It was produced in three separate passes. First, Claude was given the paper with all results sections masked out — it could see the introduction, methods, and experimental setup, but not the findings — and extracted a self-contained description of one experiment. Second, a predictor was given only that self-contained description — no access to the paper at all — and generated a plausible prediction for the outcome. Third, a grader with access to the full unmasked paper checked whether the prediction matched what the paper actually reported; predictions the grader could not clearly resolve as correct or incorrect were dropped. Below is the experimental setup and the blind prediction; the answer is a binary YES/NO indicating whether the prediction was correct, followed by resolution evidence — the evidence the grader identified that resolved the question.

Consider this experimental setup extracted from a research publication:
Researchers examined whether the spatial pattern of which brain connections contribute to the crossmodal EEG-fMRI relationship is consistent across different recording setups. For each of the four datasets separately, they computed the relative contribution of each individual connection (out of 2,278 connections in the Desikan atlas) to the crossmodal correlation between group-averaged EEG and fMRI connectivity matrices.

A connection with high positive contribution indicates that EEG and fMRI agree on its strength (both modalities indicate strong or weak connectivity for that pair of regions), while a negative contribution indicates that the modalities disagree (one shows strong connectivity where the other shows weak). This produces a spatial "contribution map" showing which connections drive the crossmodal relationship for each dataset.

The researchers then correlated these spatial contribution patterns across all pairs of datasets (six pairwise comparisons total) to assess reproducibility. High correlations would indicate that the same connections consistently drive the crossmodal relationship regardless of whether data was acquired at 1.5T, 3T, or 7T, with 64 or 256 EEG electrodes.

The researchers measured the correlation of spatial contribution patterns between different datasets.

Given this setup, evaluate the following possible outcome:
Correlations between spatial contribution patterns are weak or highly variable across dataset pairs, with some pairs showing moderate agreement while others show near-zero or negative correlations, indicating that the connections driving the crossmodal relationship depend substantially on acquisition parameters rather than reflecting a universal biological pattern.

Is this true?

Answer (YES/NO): NO